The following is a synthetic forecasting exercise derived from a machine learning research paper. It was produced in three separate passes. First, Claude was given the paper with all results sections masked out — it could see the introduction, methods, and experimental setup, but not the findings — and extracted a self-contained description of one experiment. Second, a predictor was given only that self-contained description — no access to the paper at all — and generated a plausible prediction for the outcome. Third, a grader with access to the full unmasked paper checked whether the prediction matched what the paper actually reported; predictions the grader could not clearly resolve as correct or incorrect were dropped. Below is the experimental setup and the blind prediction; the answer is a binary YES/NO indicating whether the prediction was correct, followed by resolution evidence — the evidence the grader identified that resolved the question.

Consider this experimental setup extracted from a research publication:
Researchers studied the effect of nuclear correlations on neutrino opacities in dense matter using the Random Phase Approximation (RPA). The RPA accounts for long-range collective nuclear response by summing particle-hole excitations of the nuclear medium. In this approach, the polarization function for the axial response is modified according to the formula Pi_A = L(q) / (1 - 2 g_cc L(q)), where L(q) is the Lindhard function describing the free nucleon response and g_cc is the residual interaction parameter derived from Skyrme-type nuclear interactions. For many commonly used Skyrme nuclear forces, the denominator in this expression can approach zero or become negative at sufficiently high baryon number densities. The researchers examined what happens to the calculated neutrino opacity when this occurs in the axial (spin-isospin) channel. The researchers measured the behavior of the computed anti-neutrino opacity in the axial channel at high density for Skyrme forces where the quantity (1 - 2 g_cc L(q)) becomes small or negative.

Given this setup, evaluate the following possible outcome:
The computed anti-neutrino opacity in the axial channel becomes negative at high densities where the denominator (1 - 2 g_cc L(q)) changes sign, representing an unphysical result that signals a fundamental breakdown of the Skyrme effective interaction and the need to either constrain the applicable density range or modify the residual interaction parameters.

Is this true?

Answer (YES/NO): NO